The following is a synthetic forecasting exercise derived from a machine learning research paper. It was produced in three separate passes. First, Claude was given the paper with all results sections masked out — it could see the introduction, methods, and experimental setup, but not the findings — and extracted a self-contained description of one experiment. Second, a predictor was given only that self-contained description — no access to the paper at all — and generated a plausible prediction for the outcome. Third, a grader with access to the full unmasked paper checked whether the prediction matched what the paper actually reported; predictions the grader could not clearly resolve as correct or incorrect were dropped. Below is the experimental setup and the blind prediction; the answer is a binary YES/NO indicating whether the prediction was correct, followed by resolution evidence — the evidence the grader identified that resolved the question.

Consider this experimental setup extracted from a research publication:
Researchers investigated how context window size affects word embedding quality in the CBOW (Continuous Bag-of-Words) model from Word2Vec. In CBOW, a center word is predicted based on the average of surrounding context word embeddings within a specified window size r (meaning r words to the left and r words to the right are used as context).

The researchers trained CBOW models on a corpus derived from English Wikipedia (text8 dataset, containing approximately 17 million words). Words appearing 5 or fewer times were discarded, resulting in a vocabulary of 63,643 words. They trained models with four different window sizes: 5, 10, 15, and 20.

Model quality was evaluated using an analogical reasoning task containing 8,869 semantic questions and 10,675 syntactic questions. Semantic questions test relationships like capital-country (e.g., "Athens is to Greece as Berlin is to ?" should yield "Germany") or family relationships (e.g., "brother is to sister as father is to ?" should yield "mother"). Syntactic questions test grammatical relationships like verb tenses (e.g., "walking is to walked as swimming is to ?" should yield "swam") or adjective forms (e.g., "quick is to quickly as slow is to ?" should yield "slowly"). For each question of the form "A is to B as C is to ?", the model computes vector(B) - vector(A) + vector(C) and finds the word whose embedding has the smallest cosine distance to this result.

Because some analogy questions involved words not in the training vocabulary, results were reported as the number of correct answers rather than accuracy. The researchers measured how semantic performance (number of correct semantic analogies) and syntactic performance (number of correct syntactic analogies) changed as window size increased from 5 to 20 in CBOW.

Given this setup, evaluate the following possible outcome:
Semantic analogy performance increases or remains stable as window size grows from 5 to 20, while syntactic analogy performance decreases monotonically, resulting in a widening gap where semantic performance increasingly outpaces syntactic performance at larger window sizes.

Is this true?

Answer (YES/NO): NO